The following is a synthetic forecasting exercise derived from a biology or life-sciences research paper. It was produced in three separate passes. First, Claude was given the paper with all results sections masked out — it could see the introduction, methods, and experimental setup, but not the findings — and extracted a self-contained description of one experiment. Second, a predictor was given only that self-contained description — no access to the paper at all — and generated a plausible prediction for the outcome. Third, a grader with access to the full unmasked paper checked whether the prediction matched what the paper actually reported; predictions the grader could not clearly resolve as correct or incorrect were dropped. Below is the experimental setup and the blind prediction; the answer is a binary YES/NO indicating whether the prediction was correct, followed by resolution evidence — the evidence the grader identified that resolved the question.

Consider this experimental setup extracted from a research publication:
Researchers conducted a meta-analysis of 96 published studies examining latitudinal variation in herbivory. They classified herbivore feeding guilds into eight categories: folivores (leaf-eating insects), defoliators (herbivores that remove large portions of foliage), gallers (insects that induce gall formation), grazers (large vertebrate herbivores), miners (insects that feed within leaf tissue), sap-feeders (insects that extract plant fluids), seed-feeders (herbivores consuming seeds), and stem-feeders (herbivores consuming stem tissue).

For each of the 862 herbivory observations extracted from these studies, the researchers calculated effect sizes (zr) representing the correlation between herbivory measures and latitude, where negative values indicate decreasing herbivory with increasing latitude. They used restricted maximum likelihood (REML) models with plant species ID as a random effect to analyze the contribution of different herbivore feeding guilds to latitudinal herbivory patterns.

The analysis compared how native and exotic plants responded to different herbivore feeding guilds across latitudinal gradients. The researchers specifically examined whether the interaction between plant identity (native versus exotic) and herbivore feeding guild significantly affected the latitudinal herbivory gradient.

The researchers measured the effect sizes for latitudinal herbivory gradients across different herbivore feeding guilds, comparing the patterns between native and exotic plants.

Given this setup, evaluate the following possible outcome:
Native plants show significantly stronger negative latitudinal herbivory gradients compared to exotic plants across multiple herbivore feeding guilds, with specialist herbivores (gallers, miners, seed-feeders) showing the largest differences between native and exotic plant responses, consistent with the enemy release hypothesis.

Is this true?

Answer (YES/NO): NO